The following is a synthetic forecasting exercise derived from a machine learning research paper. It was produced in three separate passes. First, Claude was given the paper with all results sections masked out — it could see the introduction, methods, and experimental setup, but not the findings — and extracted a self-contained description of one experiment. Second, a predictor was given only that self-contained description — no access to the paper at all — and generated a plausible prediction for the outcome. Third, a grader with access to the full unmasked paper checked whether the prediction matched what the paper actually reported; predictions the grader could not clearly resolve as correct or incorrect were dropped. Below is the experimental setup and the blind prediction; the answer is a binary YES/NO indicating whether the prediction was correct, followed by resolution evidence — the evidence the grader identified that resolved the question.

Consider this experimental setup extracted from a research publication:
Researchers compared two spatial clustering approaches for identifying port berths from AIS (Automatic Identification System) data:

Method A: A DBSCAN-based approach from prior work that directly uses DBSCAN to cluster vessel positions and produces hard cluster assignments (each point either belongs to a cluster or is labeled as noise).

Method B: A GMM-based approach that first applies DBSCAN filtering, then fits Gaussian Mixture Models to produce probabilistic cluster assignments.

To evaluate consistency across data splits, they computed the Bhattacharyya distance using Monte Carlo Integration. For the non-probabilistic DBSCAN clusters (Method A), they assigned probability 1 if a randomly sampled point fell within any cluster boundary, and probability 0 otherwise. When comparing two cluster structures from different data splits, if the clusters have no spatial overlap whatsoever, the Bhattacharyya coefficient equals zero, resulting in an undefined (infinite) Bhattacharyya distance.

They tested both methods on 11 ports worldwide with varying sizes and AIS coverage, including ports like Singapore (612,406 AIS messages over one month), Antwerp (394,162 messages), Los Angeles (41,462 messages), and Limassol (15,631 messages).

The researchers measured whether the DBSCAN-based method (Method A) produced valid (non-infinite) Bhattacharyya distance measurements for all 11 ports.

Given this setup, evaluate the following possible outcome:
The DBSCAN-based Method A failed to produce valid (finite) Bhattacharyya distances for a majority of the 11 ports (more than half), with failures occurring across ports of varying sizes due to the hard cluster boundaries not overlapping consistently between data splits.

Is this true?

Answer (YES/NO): NO